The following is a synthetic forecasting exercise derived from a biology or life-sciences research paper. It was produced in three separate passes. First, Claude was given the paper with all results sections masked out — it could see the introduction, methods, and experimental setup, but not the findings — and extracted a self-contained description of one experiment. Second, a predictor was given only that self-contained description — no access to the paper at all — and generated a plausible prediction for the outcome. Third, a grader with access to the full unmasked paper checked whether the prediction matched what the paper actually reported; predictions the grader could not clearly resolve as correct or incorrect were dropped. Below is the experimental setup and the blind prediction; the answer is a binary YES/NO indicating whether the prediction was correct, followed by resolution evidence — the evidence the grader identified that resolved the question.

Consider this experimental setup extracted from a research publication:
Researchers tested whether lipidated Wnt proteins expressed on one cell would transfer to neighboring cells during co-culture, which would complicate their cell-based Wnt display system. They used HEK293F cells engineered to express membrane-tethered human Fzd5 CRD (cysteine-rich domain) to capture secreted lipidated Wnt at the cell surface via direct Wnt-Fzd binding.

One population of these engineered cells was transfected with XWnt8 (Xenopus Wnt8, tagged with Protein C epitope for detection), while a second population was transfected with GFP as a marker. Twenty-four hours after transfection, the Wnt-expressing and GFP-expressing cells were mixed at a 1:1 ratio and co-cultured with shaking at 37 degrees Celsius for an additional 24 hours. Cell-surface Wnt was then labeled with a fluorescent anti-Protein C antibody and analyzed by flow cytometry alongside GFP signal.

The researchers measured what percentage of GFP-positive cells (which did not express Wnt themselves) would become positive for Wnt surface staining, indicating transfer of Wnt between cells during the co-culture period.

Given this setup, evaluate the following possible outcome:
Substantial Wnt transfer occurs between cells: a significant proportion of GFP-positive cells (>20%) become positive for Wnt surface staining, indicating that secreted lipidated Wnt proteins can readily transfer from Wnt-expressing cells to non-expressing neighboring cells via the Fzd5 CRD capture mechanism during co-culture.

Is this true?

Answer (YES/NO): NO